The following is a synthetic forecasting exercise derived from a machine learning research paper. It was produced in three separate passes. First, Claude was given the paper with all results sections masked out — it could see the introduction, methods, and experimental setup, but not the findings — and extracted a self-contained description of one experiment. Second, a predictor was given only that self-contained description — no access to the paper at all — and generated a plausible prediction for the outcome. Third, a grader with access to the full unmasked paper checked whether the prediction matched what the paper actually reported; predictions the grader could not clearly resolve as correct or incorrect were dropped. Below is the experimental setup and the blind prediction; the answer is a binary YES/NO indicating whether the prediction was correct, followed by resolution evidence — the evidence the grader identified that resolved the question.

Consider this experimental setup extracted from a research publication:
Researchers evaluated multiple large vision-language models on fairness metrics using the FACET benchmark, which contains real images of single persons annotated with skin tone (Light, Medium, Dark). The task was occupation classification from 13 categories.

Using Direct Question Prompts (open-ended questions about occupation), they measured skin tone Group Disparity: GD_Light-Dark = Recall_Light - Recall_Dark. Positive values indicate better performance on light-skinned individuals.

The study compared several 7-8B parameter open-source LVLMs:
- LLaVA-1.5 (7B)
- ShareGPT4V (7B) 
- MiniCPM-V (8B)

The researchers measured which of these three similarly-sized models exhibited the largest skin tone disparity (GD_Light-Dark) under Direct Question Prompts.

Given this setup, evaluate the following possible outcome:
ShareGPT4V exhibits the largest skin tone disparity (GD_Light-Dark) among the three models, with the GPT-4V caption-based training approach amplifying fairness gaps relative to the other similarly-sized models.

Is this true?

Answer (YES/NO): YES